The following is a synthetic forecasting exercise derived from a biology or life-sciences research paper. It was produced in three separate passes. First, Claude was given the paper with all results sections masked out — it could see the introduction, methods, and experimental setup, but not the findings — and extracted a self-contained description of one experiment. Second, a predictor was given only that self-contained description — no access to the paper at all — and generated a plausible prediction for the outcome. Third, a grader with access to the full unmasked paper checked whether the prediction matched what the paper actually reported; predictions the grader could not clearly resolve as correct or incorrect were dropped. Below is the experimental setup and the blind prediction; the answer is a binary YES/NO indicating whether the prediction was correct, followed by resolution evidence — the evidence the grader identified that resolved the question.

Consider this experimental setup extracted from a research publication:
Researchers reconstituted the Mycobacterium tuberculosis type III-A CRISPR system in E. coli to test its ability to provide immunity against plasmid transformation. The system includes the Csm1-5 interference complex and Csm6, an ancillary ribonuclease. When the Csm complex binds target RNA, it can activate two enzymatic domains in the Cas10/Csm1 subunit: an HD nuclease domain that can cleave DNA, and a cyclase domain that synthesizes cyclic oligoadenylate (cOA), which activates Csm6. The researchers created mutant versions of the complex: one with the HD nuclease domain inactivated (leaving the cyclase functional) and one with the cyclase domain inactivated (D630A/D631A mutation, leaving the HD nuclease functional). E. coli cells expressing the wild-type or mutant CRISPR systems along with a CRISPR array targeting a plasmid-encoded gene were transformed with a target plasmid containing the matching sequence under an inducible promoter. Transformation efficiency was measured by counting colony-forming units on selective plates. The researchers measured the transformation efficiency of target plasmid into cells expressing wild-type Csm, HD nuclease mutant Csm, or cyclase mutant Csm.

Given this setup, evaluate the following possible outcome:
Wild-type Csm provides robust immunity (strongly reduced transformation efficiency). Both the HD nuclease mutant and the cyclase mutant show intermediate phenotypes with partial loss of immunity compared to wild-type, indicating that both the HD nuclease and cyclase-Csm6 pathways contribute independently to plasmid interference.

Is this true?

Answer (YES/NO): NO